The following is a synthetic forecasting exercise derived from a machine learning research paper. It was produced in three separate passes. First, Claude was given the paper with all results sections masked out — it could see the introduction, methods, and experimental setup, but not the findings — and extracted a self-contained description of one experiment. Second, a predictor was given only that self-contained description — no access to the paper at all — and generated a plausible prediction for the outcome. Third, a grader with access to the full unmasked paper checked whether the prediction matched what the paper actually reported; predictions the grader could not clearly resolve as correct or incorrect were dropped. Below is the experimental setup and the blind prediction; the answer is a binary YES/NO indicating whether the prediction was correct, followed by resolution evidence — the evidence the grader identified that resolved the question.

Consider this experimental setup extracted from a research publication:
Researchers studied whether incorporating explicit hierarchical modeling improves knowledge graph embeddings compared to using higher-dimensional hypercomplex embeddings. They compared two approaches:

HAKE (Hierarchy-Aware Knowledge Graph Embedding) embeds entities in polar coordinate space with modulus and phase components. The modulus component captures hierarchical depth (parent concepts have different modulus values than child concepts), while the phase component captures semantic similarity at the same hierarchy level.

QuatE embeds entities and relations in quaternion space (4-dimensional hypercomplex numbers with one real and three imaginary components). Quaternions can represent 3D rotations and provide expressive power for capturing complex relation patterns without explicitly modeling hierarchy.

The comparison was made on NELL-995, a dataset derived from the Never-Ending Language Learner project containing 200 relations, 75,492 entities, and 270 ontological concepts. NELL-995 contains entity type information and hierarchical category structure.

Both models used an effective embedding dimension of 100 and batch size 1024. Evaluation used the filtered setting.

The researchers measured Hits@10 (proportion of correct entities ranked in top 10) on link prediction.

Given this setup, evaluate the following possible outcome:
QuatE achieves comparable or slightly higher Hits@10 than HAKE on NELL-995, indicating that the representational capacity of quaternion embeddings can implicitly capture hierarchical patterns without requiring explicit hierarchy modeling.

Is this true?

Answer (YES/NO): NO